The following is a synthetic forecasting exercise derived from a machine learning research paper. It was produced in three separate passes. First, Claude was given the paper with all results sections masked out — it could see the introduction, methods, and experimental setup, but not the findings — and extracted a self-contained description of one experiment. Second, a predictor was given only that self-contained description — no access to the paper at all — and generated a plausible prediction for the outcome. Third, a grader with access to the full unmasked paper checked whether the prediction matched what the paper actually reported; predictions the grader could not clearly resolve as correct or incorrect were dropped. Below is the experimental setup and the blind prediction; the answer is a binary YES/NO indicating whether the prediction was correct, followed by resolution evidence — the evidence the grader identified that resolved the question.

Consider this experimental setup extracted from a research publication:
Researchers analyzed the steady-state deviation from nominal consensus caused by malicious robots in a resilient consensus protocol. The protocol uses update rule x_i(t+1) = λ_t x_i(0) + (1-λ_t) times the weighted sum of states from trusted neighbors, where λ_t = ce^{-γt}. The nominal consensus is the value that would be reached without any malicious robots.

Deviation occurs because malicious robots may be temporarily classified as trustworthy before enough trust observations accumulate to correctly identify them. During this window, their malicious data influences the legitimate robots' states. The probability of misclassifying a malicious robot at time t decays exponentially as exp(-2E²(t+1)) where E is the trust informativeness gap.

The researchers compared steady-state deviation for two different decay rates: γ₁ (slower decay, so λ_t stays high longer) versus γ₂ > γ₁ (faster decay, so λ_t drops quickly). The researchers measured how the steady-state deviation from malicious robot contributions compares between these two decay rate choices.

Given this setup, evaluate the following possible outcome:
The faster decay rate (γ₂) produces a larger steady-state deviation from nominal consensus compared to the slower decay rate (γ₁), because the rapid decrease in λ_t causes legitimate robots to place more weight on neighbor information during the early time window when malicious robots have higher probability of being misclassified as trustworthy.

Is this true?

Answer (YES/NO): YES